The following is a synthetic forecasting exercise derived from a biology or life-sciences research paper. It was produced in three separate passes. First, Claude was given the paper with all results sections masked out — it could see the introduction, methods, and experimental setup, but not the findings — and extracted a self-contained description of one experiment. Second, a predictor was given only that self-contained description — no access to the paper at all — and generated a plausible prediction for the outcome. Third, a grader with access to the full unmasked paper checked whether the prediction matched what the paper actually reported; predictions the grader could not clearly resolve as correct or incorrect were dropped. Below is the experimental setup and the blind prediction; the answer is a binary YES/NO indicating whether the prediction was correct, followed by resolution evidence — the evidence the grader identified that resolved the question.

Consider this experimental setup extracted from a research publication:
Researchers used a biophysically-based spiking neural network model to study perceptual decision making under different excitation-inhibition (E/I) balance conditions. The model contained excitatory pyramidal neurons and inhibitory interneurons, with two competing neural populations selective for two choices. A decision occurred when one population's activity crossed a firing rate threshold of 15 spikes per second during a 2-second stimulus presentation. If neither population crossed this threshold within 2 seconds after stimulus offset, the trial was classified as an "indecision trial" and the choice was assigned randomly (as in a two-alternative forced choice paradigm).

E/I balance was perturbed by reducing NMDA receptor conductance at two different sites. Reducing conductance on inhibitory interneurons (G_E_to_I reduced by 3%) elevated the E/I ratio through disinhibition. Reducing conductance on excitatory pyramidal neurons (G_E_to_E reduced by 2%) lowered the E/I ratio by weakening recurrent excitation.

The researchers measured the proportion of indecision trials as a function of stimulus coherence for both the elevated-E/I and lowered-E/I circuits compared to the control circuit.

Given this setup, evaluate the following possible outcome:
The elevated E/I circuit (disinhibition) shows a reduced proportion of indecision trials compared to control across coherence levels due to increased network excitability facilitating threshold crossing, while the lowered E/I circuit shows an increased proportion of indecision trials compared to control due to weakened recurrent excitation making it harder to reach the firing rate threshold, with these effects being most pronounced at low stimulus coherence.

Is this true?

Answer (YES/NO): YES